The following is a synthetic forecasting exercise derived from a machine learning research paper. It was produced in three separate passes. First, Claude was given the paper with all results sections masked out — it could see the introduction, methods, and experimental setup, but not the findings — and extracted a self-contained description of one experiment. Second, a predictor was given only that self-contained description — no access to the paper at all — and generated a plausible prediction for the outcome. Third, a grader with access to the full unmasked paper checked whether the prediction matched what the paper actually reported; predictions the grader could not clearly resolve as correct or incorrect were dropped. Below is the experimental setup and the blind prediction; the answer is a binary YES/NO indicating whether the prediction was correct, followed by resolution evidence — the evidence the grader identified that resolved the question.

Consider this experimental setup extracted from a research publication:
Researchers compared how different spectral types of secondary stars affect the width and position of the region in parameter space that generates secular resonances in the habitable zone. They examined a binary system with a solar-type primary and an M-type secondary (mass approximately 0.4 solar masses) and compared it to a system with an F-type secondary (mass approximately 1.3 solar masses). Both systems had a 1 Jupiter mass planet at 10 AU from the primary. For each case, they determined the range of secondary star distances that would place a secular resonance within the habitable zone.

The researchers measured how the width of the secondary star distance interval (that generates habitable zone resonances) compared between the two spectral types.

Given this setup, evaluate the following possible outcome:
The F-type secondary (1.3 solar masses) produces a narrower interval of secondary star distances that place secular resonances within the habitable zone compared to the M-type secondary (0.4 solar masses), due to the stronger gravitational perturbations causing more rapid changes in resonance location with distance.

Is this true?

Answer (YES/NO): NO